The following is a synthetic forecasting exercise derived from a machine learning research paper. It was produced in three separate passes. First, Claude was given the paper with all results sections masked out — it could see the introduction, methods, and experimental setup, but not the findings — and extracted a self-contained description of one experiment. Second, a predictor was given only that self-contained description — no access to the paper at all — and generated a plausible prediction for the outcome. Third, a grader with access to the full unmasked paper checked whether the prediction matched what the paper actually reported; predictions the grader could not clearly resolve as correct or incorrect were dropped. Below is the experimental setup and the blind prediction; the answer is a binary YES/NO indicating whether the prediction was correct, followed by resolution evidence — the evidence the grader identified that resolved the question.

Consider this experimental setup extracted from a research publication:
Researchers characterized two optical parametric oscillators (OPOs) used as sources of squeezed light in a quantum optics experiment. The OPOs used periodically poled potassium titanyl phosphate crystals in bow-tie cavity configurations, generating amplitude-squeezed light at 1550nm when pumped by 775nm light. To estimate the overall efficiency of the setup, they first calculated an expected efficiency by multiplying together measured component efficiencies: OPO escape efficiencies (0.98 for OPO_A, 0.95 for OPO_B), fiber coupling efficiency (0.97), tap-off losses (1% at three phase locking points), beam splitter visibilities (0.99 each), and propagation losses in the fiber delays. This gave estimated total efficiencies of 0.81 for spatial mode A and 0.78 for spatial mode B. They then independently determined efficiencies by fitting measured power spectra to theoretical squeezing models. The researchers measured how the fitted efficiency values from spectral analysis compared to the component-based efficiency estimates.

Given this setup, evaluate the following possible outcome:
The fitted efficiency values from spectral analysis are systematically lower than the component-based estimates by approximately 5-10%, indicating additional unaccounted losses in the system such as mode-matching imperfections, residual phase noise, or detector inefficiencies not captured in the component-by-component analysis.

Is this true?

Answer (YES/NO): NO